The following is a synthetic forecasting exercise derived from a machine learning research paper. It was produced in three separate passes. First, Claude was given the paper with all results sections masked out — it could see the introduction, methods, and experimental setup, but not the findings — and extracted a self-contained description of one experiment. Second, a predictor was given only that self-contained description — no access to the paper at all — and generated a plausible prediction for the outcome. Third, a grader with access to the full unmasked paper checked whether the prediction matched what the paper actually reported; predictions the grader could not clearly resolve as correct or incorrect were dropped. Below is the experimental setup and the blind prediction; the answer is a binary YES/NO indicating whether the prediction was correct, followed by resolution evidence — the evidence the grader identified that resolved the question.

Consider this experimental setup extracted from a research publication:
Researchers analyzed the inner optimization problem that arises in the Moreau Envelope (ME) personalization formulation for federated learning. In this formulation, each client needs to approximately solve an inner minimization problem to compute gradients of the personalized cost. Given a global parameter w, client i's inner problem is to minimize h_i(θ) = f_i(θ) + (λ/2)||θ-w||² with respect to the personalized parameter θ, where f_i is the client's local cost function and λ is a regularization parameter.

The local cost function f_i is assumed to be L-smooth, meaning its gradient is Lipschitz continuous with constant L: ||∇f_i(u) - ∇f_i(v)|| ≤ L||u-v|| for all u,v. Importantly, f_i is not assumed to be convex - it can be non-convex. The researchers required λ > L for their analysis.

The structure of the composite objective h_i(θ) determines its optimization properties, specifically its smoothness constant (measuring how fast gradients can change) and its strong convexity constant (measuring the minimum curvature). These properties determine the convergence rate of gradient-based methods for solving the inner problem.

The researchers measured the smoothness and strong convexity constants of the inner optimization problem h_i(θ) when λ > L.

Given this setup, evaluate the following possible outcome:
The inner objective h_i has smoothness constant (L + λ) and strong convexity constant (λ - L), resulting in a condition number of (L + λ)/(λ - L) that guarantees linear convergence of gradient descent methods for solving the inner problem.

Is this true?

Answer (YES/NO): YES